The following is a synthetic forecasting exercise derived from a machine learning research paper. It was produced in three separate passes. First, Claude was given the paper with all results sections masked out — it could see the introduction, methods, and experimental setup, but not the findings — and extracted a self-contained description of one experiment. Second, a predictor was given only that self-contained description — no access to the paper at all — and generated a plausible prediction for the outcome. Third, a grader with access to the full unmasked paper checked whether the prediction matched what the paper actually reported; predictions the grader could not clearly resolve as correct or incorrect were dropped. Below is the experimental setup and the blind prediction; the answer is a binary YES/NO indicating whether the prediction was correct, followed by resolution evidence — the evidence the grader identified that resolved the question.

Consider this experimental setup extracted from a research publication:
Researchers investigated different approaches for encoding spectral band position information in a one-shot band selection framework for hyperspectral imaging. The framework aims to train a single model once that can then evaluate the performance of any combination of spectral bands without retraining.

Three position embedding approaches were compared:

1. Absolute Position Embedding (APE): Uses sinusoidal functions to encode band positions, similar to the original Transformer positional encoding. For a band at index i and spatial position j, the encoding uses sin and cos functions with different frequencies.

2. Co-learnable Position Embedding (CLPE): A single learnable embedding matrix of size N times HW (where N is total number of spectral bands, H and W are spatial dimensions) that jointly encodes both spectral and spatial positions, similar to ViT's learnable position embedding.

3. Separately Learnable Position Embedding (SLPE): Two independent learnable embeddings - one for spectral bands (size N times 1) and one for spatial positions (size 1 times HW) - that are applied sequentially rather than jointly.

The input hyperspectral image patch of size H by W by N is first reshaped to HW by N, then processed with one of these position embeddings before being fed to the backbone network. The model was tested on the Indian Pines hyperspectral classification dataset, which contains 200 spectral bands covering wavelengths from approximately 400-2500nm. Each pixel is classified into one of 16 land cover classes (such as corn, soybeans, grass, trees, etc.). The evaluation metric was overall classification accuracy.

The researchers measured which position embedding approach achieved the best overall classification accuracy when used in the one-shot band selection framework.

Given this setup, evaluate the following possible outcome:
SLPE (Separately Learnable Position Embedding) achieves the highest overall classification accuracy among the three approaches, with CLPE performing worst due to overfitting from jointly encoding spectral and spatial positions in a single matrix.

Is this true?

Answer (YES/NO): NO